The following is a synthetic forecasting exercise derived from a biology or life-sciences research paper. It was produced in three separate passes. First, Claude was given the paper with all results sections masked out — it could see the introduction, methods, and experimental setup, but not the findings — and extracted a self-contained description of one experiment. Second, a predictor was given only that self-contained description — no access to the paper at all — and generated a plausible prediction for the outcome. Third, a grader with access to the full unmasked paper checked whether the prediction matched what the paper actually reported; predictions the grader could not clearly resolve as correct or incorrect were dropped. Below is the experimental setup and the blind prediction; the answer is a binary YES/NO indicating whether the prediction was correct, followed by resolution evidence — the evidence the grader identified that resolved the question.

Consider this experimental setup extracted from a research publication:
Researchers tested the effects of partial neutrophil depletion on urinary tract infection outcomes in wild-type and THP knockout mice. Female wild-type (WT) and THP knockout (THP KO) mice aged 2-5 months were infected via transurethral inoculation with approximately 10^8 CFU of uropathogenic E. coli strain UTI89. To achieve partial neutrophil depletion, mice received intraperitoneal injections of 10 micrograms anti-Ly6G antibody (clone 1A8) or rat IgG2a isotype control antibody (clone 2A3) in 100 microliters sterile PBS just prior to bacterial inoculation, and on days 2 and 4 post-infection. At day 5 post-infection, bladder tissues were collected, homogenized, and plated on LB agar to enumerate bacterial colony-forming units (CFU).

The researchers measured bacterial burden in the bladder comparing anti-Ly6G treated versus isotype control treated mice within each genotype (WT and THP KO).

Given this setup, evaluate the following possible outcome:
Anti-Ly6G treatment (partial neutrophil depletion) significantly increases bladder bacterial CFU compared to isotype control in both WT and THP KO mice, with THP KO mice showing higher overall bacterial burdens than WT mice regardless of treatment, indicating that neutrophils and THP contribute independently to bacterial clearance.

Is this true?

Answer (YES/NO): NO